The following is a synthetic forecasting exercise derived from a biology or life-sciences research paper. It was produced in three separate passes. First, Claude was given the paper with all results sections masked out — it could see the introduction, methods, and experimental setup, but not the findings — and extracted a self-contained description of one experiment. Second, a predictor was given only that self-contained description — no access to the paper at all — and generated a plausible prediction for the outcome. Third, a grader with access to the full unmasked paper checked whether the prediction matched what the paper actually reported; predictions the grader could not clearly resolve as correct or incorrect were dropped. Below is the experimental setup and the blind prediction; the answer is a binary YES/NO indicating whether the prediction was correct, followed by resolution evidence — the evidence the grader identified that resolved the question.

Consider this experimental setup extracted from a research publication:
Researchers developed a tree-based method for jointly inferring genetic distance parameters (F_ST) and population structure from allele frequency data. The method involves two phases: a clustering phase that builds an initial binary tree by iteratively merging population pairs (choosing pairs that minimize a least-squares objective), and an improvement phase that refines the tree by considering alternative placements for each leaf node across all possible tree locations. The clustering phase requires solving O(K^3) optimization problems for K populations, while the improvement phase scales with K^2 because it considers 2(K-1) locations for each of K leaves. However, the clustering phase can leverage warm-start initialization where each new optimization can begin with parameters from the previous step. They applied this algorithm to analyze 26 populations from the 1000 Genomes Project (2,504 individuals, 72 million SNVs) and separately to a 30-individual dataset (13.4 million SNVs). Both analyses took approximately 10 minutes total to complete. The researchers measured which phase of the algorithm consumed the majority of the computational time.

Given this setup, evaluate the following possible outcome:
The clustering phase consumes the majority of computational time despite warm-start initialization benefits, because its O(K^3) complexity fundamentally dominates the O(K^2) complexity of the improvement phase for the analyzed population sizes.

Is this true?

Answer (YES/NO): NO